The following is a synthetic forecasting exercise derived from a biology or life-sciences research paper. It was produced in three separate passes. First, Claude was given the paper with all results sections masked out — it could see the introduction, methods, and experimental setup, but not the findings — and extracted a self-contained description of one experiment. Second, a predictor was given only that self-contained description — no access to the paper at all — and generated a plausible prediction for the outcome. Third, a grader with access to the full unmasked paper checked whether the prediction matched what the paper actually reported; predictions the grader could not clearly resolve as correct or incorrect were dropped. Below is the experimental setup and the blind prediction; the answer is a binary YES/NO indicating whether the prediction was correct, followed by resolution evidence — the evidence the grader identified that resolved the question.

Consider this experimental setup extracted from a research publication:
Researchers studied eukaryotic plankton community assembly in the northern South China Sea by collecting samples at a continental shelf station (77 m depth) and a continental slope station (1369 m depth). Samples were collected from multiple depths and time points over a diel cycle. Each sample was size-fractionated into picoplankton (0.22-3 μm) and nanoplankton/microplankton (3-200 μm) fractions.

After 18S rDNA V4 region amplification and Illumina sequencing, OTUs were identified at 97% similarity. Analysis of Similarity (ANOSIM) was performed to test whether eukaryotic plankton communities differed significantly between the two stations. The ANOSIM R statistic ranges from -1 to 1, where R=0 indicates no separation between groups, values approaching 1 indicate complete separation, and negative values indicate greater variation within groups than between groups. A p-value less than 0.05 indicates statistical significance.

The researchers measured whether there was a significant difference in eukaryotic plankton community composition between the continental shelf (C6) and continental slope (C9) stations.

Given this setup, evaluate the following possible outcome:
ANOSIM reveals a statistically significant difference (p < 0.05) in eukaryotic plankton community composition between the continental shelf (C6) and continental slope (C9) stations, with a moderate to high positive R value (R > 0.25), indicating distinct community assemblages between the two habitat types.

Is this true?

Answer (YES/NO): NO